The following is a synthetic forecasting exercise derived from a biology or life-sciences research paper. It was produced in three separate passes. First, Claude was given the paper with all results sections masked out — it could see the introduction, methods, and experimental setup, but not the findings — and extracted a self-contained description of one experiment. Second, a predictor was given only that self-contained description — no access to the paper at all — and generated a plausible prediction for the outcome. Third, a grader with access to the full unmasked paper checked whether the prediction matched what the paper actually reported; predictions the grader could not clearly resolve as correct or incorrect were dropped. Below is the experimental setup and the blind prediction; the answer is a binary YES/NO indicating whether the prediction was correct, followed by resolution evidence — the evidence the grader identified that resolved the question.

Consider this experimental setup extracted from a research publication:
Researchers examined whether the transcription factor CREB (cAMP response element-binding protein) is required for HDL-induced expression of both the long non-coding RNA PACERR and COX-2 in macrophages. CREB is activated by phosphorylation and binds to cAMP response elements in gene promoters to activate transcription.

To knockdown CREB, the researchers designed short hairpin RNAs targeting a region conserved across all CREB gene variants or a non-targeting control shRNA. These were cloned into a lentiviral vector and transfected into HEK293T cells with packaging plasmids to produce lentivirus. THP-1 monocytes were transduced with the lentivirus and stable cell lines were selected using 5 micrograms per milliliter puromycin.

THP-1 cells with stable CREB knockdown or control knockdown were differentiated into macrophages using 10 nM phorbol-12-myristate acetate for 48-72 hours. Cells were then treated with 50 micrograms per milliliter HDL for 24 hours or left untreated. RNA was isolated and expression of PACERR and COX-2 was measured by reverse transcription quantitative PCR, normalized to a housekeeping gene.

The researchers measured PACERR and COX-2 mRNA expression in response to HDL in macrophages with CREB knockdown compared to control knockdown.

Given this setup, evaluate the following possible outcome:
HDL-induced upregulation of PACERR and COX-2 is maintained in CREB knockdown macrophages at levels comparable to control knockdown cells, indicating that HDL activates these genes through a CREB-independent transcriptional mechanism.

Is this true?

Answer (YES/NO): NO